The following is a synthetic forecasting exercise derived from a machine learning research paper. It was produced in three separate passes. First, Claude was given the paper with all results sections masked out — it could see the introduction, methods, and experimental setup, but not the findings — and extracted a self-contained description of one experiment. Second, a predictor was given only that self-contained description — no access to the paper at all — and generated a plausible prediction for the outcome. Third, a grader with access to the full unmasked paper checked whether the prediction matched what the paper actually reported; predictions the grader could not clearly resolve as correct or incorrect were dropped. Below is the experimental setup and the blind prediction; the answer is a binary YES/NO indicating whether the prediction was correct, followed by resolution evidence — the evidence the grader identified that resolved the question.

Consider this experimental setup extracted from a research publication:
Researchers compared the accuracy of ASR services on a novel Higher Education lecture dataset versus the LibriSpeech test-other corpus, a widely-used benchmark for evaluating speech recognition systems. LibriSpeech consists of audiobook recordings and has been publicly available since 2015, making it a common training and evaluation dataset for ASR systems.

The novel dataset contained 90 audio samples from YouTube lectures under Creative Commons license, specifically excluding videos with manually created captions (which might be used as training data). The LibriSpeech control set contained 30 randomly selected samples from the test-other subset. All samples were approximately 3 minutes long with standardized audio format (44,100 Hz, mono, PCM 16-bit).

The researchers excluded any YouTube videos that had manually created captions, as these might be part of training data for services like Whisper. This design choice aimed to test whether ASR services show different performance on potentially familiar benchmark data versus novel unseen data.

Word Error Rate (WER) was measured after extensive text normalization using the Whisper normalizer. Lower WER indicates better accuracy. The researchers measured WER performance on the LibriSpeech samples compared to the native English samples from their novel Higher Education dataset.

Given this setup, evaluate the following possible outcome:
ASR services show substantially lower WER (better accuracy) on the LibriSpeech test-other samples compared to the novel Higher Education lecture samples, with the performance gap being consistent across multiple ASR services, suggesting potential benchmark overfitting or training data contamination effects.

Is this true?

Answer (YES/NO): NO